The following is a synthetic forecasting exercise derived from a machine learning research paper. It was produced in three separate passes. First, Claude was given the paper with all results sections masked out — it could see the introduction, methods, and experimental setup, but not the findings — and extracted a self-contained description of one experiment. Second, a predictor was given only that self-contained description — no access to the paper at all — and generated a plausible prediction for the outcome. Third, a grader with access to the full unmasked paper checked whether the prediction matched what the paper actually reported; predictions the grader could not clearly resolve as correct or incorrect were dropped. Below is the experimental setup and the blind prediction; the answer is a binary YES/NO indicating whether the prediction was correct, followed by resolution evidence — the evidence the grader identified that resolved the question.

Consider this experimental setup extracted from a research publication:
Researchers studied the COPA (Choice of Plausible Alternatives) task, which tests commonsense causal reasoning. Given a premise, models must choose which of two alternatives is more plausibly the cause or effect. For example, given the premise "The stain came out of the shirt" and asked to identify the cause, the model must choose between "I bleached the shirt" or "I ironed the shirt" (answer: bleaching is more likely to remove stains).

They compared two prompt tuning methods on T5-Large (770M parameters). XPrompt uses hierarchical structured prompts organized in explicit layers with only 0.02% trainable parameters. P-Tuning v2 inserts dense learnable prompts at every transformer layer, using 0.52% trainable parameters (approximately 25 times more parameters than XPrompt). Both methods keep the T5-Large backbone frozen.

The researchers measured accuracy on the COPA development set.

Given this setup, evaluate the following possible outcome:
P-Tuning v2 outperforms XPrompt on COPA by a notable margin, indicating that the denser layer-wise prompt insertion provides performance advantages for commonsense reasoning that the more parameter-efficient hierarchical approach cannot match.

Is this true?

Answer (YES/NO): NO